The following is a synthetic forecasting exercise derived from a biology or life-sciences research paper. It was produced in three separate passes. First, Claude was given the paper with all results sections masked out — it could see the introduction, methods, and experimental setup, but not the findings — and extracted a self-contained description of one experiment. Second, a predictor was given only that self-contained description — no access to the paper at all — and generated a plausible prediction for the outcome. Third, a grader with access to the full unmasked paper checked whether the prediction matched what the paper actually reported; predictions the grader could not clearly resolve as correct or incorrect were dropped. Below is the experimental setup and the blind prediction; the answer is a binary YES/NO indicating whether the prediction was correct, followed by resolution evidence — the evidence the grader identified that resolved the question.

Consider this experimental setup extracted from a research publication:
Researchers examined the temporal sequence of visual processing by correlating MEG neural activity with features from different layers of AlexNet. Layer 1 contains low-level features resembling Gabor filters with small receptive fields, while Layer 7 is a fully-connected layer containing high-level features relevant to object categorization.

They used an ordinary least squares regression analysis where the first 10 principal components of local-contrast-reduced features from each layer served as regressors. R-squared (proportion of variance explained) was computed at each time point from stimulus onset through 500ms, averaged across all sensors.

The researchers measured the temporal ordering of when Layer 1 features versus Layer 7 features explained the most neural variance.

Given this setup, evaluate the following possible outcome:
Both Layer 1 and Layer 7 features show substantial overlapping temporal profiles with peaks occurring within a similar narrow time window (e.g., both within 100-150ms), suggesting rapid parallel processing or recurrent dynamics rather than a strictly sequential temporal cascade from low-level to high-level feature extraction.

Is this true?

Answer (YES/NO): NO